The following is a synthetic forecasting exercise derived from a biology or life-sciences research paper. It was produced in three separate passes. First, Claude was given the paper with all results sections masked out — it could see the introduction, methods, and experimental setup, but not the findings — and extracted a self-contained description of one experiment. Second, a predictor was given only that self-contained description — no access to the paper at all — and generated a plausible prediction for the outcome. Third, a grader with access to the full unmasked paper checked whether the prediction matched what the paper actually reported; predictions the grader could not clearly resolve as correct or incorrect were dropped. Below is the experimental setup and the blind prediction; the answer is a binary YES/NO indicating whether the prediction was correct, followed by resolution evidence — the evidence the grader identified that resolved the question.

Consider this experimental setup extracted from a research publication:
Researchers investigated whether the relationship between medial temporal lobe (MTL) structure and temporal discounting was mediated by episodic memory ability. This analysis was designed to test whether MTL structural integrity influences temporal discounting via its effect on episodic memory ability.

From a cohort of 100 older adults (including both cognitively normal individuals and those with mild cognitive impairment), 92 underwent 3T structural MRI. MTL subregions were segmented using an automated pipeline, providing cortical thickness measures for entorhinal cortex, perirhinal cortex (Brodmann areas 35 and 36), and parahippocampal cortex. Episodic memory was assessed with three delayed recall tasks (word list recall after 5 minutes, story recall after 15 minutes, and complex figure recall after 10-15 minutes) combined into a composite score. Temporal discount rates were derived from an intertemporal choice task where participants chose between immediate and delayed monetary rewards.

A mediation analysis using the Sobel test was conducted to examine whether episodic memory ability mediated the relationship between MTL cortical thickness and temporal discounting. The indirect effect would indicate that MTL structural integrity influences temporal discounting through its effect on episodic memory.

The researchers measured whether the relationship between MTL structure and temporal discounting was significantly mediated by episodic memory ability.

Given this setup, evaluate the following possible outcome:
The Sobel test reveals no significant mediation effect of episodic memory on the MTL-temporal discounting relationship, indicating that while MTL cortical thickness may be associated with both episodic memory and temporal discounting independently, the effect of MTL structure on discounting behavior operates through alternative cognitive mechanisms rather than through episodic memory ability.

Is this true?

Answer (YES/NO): NO